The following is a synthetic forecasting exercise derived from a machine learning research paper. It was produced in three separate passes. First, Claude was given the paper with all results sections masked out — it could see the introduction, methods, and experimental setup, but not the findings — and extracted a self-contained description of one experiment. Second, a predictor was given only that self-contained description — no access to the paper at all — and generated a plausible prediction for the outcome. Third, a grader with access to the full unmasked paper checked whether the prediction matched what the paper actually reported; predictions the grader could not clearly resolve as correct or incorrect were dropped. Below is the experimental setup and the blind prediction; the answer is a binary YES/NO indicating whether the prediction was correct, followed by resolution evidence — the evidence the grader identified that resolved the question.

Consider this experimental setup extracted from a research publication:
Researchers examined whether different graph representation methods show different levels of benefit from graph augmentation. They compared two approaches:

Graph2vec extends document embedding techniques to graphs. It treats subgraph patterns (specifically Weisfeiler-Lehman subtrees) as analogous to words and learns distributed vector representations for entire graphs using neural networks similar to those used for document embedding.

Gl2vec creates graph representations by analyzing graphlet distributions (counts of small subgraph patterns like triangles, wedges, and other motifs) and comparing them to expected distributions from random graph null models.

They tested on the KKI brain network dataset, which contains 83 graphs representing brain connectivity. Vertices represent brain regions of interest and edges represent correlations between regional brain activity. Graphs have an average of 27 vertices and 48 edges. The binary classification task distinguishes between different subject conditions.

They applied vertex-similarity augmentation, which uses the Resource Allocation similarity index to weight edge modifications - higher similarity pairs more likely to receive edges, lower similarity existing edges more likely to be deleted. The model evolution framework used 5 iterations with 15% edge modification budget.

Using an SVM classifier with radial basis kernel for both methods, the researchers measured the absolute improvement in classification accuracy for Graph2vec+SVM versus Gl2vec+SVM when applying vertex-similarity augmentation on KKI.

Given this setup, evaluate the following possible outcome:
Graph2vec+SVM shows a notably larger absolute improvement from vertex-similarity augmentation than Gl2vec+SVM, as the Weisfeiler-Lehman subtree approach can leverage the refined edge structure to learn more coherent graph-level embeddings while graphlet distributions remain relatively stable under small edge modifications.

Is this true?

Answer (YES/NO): YES